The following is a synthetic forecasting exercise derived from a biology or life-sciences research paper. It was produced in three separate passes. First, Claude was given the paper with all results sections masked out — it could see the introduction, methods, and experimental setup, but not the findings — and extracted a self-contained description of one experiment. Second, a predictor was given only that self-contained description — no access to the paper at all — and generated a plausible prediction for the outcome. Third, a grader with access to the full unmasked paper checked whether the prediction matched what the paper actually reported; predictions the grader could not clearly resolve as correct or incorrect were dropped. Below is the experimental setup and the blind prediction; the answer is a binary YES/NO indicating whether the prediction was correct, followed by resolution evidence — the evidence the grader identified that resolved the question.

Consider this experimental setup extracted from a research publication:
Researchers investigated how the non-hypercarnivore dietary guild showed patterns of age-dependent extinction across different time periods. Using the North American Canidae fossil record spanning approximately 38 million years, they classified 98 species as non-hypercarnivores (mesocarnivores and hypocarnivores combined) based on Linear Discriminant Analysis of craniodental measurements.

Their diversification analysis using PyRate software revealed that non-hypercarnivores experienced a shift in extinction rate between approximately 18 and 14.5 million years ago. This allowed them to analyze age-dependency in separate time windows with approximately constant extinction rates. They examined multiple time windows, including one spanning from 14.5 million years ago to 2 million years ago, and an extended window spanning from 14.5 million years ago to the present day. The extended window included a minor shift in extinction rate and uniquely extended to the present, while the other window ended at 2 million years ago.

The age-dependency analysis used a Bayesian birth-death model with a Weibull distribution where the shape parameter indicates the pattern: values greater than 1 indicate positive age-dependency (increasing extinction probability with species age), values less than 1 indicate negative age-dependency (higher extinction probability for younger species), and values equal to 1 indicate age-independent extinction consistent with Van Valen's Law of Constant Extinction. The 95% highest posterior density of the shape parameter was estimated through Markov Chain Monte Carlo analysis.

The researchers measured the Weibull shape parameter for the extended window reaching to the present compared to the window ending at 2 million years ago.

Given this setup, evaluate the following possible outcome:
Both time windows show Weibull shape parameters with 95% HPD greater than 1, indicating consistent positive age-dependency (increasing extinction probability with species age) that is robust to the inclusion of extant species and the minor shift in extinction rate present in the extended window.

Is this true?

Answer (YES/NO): NO